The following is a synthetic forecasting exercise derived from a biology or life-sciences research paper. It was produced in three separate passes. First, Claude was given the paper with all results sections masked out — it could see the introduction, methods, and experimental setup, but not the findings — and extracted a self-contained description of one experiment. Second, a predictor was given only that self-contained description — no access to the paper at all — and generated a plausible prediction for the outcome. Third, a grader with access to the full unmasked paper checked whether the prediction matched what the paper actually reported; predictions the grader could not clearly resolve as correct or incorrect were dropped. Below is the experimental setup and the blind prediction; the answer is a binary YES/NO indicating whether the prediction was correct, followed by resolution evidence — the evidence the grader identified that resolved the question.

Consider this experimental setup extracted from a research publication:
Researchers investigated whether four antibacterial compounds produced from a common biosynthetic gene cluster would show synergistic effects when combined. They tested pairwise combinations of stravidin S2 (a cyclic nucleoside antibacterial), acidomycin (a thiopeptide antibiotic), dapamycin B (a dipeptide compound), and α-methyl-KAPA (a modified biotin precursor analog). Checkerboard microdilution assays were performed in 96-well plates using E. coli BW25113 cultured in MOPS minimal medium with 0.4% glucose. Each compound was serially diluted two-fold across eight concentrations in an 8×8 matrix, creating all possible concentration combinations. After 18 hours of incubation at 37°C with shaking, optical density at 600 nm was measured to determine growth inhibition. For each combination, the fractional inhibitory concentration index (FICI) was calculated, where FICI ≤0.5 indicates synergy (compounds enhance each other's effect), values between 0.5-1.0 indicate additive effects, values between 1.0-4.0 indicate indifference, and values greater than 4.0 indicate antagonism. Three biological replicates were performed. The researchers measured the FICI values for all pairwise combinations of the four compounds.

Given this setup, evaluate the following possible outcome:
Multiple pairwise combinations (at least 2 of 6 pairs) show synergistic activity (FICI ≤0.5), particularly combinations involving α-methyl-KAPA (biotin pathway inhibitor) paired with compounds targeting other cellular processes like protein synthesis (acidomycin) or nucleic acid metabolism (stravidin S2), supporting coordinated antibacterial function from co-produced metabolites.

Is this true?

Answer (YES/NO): NO